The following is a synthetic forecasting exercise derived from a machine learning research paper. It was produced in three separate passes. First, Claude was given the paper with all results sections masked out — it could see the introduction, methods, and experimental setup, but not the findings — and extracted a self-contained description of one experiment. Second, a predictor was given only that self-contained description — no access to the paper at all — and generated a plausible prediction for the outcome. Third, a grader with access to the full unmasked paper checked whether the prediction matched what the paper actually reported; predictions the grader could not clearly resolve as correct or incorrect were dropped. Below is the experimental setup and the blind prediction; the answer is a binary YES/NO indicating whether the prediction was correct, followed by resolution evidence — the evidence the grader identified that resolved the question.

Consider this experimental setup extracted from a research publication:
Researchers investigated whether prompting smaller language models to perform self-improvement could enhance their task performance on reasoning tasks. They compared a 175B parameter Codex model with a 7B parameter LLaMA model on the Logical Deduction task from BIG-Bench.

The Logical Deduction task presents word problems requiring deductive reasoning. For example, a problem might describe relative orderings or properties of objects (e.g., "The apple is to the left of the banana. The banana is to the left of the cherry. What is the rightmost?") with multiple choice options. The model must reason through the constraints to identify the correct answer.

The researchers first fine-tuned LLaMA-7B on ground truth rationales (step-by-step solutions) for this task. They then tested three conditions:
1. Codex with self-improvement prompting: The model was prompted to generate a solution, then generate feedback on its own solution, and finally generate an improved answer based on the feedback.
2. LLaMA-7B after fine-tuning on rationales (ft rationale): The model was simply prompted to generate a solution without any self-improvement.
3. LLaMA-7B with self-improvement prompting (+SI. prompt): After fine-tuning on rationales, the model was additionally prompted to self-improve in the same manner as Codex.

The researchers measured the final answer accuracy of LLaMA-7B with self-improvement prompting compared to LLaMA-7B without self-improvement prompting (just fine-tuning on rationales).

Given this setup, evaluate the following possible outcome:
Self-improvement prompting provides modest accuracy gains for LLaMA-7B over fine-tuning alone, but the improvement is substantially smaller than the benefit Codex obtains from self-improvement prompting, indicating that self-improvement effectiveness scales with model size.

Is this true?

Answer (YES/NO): NO